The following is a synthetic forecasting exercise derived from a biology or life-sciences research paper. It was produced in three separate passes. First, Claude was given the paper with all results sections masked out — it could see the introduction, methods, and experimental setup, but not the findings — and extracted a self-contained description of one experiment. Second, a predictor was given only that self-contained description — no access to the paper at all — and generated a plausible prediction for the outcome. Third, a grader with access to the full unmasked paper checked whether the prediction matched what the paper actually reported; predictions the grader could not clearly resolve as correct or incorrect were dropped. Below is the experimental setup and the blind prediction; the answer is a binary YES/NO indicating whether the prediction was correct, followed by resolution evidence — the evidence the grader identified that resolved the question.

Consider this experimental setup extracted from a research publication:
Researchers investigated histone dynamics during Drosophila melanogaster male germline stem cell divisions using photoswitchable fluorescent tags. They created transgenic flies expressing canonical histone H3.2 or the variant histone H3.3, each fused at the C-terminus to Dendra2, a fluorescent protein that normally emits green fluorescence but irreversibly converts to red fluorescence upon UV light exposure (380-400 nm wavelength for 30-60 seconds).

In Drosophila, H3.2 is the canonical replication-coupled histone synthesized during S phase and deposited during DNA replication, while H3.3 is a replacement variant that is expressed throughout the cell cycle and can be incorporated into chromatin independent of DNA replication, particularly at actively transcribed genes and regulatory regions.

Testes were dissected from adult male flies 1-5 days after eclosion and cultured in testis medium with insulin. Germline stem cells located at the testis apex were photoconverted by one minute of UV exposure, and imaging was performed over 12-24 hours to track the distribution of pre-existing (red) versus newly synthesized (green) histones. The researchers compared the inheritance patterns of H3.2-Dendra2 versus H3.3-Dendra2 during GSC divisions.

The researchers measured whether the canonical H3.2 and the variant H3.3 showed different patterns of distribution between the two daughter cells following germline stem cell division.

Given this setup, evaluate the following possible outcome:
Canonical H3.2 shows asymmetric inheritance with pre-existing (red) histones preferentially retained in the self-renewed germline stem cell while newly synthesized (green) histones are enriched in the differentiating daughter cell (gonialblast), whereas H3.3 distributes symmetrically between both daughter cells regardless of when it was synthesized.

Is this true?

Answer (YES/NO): NO